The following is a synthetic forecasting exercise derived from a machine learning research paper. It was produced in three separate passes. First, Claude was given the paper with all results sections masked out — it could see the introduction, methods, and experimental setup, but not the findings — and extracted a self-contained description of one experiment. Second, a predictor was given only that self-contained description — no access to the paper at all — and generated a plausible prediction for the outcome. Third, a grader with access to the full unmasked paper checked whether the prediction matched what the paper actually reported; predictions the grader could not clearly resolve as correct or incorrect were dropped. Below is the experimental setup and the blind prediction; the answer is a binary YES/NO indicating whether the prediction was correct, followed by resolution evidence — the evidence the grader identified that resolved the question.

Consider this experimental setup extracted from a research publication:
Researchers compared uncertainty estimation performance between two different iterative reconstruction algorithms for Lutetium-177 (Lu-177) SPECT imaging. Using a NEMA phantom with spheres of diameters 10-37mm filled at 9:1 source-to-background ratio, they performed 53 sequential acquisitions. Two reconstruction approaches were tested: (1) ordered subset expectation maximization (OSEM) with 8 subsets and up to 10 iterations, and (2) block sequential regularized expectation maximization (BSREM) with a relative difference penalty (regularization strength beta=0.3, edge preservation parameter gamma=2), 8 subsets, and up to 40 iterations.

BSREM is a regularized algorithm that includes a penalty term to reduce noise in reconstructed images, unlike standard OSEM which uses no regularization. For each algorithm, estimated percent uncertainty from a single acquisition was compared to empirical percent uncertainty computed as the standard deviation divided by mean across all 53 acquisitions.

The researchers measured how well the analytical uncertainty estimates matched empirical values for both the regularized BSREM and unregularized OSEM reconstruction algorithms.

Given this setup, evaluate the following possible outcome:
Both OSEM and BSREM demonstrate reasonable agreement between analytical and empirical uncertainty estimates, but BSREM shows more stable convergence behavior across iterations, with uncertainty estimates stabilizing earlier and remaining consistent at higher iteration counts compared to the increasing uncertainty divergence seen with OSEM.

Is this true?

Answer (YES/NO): NO